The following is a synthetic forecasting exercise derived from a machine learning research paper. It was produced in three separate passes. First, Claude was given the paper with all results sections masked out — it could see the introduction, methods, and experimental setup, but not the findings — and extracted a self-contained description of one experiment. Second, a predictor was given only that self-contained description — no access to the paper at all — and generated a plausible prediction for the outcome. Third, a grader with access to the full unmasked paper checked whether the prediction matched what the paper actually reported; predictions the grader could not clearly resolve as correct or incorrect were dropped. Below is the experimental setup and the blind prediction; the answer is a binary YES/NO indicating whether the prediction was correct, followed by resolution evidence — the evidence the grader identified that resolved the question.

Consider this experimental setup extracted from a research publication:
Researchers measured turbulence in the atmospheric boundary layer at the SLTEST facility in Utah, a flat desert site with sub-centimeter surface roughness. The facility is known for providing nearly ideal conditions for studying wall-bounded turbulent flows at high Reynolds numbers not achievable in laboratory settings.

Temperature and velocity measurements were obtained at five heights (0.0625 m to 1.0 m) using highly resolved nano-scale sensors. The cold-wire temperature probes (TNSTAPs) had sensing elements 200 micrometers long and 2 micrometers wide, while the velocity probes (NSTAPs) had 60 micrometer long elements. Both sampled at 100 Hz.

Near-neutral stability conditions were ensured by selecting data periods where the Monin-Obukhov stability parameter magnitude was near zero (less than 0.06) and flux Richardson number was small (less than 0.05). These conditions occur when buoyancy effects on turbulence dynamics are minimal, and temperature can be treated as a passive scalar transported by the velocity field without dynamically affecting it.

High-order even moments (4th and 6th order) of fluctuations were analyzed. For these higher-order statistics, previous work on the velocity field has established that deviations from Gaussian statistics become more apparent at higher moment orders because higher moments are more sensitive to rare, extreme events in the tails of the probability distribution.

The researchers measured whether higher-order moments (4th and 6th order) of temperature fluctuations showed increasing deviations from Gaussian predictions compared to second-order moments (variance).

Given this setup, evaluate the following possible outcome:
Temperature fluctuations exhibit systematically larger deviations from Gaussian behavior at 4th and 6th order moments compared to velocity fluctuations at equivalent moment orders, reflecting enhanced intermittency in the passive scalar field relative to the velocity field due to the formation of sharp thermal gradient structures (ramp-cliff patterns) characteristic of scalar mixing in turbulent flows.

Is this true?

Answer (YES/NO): NO